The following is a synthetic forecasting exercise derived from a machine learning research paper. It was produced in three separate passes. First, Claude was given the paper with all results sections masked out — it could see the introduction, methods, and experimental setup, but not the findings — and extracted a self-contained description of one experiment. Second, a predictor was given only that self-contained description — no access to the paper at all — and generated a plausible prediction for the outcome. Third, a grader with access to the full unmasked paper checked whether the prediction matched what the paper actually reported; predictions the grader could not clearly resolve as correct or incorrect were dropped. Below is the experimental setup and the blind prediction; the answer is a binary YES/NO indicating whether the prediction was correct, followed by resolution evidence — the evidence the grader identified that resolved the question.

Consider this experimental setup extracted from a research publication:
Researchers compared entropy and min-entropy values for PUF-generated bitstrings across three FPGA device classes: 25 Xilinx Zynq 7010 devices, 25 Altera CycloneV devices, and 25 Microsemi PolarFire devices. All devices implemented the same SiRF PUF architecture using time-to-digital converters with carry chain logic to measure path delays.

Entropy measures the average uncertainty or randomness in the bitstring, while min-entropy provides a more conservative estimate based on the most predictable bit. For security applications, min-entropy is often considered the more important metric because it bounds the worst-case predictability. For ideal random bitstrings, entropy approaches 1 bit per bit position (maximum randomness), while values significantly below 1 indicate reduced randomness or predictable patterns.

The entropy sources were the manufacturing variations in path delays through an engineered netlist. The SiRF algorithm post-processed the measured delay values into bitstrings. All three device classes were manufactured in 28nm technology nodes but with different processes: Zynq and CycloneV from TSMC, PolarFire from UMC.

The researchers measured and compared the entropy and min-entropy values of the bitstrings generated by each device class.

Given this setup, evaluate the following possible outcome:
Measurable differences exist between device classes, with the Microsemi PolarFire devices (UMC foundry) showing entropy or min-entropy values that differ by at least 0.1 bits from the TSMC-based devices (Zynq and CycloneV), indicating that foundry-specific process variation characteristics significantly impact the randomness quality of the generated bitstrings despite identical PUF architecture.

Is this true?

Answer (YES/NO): NO